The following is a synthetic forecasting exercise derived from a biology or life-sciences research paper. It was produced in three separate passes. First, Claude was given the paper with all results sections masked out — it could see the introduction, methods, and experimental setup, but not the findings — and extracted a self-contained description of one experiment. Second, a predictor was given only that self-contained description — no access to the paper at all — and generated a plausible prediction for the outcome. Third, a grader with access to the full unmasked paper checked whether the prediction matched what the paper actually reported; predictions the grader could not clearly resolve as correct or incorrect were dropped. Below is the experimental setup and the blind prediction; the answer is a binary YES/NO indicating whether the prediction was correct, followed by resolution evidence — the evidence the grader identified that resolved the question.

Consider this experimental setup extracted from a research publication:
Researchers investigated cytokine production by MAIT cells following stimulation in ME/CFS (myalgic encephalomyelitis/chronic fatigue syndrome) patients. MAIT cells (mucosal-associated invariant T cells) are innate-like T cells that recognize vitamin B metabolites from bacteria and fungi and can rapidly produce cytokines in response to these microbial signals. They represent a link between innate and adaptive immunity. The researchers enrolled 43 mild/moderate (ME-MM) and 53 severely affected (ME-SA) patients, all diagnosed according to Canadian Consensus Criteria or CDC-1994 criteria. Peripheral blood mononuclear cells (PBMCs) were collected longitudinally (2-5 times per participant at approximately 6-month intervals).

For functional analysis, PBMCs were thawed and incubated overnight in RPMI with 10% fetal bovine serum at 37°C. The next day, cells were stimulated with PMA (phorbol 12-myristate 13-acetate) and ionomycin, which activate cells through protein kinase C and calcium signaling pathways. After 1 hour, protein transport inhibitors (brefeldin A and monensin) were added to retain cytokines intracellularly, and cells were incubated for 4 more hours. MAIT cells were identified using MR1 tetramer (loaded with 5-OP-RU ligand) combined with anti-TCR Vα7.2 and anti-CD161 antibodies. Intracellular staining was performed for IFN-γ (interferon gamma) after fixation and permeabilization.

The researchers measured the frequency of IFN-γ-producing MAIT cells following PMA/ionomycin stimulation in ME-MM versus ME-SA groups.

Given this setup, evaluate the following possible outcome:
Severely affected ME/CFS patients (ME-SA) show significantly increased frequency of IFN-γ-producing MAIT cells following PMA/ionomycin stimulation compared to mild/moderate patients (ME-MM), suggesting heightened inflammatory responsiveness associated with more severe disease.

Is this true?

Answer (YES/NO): YES